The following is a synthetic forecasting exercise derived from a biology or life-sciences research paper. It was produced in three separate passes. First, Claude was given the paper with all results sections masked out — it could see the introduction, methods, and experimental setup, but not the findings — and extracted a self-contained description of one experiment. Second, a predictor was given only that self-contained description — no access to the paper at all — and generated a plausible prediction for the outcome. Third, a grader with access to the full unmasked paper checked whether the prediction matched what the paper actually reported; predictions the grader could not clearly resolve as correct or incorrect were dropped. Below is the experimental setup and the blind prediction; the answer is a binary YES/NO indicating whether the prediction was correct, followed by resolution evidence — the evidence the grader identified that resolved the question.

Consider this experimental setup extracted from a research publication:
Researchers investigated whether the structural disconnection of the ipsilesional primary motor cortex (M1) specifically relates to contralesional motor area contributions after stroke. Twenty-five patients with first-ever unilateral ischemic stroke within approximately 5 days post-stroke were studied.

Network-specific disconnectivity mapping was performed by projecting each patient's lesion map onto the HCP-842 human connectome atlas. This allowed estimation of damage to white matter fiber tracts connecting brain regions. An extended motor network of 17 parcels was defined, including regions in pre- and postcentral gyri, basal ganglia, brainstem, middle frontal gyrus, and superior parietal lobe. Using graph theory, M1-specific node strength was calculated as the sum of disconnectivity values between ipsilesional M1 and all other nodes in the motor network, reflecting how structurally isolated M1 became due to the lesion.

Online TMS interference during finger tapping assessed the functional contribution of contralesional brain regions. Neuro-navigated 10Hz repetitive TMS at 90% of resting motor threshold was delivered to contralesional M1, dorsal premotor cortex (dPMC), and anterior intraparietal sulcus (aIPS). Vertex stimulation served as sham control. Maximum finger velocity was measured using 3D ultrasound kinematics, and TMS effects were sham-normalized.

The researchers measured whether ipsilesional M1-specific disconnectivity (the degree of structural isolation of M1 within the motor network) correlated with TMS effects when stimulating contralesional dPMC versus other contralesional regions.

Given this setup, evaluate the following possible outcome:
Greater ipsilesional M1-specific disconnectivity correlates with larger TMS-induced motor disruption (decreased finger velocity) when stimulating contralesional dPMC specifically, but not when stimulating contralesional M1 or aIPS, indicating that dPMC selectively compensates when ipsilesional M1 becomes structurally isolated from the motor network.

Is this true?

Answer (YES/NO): NO